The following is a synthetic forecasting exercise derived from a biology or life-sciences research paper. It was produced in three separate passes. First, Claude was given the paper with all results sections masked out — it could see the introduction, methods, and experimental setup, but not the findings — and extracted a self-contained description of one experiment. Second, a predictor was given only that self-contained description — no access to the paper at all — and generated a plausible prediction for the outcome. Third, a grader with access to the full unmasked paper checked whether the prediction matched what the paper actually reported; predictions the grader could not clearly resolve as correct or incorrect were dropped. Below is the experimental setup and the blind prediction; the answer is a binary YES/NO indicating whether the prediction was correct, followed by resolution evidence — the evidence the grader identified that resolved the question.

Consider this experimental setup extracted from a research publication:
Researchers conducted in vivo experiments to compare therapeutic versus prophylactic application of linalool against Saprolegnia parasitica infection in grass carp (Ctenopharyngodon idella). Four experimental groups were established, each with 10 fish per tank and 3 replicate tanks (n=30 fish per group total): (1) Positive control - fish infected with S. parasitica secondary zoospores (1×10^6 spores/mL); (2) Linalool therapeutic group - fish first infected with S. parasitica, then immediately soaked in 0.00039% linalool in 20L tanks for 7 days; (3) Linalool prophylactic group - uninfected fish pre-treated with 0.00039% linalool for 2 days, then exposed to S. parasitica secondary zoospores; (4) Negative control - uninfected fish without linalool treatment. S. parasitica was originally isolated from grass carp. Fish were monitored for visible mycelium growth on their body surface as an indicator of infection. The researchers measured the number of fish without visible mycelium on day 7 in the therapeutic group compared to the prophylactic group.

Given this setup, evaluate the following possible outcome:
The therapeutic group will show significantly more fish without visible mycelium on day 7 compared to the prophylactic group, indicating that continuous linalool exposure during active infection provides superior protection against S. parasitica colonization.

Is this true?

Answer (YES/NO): NO